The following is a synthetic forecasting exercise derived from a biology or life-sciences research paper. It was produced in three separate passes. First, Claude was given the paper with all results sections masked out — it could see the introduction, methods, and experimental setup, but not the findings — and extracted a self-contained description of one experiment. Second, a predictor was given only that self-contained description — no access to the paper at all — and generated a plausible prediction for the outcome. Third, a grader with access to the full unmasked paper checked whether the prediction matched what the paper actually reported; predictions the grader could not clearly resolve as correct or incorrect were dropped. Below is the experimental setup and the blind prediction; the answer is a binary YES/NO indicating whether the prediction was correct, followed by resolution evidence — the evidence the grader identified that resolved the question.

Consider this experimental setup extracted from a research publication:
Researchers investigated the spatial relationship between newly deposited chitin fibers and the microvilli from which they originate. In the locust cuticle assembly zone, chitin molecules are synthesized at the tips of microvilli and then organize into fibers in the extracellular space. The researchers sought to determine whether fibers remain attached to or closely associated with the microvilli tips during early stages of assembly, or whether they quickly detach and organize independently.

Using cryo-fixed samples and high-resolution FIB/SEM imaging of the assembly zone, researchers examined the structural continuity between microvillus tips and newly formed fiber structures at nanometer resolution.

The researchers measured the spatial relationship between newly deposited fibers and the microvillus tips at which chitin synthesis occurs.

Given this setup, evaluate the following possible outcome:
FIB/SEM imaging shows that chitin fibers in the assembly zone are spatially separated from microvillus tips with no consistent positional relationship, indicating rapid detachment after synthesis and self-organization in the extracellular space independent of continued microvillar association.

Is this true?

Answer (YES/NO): NO